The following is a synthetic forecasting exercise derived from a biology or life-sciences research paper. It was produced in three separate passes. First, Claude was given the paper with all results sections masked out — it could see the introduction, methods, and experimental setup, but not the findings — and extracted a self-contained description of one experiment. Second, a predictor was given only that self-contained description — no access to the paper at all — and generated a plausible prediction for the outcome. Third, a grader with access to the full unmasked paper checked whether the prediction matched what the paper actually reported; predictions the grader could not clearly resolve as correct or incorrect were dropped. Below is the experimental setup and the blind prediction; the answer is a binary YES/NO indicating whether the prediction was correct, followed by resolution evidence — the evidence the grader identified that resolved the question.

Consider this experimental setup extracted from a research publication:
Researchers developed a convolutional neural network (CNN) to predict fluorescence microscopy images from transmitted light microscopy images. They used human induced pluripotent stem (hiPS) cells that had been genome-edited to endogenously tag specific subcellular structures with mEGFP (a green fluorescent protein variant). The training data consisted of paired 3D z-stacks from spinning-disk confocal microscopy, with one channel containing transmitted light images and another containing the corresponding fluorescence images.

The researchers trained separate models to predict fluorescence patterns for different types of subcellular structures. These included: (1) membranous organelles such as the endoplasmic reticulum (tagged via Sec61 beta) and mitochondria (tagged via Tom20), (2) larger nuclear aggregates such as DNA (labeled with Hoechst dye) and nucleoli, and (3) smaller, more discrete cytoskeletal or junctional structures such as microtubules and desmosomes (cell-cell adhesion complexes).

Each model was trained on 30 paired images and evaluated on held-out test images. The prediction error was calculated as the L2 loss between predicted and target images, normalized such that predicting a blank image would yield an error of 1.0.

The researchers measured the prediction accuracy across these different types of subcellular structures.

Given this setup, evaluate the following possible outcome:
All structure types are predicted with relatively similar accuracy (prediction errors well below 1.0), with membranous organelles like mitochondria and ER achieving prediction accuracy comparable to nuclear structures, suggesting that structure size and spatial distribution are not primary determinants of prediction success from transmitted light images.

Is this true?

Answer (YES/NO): NO